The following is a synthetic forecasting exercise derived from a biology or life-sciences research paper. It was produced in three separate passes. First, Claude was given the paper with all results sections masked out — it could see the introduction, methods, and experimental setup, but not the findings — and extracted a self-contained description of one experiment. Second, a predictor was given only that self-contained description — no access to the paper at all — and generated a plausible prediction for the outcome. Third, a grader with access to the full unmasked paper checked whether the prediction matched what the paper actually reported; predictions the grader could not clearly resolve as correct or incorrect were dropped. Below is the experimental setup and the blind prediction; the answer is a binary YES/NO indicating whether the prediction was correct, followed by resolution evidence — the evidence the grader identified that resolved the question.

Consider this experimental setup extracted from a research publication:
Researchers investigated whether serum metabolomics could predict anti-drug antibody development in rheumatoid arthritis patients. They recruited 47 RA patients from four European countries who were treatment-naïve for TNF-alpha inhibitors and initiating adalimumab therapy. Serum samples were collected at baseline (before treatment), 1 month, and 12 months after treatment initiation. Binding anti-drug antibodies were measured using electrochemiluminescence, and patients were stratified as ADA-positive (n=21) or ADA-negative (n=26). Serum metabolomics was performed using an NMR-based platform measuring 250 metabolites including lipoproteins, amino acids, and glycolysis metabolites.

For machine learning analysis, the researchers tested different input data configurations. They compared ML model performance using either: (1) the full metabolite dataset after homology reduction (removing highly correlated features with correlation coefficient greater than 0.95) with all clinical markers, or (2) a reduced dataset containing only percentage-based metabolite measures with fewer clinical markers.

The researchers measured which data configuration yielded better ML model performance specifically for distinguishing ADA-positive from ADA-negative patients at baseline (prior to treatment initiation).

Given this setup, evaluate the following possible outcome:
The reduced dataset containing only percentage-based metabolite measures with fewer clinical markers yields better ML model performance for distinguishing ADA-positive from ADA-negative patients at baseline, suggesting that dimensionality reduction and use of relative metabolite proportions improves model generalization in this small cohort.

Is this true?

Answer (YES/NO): YES